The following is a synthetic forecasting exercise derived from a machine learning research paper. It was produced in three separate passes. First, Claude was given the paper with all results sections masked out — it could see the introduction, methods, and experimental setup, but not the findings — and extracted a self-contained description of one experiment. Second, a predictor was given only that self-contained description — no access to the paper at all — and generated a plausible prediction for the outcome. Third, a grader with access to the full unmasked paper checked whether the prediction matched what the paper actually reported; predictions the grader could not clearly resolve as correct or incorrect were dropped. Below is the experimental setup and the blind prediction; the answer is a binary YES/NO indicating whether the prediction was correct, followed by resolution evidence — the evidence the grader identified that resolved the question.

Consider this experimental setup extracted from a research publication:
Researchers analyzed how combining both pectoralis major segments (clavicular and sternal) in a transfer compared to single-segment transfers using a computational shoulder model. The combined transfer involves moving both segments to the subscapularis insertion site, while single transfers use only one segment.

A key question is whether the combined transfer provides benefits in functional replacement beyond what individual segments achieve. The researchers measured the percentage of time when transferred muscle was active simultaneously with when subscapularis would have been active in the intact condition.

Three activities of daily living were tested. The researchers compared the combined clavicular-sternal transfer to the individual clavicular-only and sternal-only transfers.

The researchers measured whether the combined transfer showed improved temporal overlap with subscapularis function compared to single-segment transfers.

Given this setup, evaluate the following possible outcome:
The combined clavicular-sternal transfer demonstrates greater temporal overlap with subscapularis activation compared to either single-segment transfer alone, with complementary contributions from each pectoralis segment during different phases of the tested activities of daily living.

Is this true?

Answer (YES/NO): NO